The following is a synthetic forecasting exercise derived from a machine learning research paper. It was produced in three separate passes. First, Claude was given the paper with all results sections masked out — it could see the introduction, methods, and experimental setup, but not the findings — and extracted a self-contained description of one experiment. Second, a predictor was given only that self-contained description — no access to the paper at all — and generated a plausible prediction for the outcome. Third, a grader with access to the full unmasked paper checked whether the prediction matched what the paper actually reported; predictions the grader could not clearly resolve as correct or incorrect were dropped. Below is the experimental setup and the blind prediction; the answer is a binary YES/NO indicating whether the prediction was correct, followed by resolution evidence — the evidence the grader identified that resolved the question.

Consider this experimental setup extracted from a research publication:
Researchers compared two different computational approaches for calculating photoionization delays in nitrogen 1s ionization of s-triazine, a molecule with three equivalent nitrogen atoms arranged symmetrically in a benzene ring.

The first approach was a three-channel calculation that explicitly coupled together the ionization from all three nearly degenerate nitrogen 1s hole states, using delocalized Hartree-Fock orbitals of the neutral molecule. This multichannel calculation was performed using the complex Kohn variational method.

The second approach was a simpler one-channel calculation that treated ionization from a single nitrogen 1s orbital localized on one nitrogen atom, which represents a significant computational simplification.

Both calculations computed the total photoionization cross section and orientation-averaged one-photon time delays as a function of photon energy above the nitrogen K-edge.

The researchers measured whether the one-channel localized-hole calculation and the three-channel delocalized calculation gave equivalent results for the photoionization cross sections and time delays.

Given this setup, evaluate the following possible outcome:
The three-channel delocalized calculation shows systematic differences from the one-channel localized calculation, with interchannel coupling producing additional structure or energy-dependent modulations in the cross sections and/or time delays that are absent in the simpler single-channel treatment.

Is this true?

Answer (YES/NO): NO